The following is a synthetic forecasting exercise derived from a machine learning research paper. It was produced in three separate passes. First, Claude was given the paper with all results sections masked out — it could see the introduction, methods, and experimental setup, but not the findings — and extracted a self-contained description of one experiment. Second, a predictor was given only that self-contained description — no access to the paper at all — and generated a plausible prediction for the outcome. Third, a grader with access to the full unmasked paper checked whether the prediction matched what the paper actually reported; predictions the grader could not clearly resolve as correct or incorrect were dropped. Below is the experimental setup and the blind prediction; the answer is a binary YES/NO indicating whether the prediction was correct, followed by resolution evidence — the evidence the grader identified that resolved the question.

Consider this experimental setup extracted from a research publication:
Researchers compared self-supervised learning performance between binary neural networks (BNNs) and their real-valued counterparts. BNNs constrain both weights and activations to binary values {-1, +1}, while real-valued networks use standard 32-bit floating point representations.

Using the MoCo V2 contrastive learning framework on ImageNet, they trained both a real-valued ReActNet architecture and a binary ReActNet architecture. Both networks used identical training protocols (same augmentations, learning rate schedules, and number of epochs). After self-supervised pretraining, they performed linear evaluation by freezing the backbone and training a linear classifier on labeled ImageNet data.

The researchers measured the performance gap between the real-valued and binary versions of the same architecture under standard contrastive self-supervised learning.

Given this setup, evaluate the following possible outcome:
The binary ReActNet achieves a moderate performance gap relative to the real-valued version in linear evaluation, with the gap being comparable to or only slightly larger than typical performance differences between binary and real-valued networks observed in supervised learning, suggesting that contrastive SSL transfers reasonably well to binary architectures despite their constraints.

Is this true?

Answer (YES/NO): NO